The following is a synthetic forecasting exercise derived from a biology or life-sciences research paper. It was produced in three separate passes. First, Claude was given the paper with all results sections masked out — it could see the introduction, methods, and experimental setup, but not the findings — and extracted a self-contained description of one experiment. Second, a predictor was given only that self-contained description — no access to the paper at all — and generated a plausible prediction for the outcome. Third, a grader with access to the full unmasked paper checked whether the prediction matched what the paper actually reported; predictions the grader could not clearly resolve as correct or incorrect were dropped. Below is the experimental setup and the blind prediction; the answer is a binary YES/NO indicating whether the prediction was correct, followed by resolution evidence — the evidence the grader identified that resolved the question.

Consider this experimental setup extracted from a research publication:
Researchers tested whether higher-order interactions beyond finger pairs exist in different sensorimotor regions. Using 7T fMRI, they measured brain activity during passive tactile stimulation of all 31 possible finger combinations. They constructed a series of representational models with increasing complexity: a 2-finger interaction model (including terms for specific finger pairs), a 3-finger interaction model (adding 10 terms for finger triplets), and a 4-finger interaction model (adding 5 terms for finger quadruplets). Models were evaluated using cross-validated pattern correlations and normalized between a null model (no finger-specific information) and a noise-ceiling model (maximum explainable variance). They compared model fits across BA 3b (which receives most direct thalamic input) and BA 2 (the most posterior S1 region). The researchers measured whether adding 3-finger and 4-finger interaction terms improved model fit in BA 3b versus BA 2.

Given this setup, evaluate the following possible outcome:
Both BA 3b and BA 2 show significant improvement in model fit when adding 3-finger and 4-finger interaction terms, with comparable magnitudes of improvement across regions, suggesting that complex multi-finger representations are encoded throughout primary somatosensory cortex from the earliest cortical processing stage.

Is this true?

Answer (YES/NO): NO